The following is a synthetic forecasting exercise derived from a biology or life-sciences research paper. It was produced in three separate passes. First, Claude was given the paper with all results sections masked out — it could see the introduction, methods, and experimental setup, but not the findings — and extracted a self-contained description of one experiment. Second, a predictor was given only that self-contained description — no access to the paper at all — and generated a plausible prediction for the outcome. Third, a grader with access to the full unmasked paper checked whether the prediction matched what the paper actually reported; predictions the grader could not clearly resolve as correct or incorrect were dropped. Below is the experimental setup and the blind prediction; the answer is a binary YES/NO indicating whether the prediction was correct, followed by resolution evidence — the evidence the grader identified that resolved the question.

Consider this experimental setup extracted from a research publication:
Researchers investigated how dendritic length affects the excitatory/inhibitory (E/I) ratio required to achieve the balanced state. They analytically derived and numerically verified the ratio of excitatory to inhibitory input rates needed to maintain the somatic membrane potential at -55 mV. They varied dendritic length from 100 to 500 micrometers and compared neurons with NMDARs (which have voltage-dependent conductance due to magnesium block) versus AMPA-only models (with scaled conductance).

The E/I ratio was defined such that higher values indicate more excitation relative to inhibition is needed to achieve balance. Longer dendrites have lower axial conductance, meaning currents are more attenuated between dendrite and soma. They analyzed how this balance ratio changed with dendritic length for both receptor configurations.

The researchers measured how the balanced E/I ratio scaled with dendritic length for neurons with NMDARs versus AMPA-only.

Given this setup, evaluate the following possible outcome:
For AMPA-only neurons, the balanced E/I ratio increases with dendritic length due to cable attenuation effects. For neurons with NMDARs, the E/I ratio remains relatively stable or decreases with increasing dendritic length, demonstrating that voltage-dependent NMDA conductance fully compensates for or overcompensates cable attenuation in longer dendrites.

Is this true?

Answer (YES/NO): NO